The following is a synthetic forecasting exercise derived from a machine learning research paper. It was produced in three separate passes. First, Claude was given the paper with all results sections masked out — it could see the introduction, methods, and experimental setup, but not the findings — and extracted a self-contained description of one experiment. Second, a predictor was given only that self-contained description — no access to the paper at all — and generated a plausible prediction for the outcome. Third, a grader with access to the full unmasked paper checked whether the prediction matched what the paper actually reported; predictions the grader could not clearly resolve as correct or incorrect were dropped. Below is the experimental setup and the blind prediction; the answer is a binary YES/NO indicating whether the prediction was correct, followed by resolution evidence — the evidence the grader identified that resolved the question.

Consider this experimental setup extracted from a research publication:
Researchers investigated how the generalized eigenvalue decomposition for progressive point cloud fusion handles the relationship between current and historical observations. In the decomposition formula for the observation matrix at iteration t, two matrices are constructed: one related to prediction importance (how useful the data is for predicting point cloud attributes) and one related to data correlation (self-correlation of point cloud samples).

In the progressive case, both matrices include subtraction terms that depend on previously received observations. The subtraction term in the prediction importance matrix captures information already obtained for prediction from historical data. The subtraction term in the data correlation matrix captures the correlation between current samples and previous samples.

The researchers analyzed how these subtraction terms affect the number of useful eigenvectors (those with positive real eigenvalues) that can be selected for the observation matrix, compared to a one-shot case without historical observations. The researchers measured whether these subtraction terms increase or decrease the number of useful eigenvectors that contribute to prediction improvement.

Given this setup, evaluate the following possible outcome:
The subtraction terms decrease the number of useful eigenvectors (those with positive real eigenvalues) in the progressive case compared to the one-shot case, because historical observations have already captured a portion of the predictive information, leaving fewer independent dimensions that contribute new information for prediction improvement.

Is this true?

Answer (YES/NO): YES